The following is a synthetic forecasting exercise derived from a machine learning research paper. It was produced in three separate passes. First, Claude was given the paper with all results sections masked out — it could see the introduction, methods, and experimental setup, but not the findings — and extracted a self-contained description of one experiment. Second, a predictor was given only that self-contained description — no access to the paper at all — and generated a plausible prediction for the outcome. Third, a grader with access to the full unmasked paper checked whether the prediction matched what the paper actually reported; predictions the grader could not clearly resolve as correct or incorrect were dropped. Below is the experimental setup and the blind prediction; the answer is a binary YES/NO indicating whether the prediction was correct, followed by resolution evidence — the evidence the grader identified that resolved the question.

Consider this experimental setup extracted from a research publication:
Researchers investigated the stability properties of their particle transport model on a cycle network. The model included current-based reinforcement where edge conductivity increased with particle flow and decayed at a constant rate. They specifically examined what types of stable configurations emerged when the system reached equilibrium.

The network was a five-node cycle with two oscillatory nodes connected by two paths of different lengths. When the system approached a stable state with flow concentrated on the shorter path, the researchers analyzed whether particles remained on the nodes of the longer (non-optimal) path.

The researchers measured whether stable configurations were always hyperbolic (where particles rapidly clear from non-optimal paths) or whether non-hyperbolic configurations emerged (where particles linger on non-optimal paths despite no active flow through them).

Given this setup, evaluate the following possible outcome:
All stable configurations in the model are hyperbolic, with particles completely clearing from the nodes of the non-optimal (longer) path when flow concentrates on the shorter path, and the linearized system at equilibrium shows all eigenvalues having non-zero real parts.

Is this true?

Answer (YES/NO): NO